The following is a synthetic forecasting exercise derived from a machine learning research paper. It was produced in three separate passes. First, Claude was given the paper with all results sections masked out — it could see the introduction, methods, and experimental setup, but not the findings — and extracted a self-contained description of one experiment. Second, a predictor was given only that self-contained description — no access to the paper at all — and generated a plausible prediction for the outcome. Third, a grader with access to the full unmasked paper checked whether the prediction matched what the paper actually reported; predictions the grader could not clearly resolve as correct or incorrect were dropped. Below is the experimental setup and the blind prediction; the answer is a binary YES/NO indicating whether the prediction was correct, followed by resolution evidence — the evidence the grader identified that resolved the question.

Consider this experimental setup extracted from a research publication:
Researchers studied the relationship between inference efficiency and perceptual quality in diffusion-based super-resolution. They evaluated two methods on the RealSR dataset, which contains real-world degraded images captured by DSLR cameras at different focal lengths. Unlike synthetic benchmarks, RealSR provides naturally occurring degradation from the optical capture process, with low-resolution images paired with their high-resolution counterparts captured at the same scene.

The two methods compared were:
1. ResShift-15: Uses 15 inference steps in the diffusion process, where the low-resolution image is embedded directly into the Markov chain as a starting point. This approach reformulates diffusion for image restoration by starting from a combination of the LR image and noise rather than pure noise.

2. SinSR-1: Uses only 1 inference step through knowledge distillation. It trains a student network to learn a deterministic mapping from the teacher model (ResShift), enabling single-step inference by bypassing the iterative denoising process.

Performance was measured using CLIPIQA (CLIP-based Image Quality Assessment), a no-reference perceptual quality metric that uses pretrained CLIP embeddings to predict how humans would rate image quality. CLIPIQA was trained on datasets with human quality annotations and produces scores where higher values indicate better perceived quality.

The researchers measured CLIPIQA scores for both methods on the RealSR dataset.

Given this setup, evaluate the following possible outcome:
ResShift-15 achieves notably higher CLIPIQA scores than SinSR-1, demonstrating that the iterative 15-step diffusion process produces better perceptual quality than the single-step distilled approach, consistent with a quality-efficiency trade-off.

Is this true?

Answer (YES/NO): NO